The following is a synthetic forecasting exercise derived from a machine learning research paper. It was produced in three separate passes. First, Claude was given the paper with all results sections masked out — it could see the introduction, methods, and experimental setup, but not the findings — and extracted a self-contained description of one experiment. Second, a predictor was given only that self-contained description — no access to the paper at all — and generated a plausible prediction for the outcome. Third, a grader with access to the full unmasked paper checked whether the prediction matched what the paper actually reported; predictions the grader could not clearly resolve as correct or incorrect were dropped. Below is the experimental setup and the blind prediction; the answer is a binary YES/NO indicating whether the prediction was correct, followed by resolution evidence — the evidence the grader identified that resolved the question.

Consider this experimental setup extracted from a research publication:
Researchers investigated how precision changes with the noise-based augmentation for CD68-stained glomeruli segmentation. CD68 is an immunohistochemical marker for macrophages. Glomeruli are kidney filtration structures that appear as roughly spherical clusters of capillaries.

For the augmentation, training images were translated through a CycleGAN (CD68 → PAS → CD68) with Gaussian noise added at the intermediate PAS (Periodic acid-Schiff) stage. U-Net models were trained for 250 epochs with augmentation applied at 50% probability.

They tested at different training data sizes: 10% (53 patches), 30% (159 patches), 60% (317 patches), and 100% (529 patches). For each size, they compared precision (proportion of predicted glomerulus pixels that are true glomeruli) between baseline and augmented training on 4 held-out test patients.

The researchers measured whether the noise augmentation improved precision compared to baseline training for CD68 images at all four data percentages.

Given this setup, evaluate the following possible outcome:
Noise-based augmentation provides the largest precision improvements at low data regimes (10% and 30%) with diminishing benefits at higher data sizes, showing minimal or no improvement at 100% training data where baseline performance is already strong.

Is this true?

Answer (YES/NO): NO